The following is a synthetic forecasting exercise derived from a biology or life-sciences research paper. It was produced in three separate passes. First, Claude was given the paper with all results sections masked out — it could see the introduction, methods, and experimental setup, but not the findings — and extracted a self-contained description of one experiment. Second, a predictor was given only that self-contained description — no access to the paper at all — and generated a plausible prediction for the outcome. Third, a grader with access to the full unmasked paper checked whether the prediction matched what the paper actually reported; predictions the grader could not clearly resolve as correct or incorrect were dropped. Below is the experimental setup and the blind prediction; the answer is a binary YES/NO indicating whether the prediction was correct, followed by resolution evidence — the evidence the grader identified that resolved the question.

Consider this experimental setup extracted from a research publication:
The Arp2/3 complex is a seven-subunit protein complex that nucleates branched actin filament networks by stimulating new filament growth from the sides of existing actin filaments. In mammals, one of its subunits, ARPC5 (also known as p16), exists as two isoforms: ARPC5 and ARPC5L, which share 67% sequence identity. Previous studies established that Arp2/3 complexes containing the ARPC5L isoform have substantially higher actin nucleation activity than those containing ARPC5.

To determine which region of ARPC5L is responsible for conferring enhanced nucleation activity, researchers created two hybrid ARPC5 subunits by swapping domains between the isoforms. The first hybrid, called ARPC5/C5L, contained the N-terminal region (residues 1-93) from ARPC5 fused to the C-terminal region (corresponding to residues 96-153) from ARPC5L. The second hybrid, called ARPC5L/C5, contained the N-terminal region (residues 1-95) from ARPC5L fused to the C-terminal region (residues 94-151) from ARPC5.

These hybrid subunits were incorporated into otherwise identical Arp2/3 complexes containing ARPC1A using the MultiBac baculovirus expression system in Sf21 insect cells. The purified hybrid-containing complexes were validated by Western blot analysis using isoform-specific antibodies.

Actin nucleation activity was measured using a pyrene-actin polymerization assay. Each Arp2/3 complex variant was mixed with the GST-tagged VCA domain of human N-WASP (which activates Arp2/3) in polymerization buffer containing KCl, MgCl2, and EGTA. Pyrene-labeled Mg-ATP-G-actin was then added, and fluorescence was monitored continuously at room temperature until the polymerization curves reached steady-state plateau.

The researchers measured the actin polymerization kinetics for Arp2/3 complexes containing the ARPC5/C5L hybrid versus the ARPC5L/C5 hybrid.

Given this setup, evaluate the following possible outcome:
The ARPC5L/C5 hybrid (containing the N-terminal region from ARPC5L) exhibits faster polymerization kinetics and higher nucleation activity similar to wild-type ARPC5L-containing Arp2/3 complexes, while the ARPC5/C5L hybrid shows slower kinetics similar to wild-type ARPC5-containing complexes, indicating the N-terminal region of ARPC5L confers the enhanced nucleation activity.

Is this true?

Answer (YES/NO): YES